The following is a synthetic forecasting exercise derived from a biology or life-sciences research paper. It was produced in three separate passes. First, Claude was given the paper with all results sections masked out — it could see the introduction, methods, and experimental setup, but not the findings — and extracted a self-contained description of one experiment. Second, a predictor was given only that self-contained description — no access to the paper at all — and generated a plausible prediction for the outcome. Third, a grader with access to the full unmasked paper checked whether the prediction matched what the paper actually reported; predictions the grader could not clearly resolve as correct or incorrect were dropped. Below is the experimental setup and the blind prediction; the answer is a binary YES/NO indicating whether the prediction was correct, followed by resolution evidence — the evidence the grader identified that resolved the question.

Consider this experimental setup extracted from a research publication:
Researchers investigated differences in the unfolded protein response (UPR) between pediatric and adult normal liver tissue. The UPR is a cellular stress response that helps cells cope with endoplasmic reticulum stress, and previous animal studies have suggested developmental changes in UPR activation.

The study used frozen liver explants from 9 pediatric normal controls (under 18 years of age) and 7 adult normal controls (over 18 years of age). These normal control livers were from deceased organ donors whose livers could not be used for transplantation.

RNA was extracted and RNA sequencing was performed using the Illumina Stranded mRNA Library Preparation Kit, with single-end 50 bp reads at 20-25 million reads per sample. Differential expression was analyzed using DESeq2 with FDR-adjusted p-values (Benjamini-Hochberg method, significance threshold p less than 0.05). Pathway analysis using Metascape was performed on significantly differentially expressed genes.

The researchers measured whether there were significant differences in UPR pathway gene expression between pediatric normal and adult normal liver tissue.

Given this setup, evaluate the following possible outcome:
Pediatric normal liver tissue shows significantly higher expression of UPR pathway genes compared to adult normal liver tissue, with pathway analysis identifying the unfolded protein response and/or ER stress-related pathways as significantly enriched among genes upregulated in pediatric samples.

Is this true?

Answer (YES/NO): NO